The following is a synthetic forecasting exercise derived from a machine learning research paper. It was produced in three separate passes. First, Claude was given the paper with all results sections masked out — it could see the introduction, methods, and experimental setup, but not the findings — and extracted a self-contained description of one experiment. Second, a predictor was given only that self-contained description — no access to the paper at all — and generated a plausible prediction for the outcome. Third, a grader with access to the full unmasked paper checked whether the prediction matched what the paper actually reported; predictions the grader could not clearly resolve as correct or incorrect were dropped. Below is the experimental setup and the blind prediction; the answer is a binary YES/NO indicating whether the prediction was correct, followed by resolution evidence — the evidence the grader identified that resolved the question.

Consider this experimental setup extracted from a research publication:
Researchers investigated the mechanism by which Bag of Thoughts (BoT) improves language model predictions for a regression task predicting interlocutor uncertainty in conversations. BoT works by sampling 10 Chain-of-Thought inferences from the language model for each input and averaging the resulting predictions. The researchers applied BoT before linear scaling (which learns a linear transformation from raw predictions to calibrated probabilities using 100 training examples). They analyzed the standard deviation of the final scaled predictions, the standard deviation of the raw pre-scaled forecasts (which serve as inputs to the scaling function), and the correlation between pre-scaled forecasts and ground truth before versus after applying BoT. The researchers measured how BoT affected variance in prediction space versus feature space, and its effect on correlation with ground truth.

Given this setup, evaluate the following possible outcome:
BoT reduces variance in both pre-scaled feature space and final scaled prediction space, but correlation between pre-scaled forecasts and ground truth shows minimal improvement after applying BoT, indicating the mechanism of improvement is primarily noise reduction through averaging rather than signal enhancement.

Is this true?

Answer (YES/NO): NO